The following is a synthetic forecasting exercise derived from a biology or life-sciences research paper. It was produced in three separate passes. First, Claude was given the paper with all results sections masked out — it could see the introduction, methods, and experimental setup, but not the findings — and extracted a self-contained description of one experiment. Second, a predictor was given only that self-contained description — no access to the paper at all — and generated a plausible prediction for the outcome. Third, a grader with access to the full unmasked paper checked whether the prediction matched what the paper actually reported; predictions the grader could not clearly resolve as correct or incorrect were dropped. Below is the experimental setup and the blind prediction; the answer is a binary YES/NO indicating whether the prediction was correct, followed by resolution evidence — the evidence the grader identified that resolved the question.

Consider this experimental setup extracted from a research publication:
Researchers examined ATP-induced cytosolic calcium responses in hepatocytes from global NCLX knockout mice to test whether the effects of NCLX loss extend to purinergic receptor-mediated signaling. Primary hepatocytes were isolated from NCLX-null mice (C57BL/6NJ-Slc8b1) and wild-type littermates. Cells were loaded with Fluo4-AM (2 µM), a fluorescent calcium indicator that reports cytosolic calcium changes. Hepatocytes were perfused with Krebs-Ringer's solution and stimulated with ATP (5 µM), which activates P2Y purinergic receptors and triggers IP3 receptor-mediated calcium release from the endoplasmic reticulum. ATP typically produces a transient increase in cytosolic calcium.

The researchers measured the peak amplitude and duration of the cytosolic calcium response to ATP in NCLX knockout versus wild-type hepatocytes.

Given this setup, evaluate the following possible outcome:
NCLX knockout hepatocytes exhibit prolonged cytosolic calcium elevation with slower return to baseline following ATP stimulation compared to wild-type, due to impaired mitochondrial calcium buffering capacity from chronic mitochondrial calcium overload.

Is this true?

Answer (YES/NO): NO